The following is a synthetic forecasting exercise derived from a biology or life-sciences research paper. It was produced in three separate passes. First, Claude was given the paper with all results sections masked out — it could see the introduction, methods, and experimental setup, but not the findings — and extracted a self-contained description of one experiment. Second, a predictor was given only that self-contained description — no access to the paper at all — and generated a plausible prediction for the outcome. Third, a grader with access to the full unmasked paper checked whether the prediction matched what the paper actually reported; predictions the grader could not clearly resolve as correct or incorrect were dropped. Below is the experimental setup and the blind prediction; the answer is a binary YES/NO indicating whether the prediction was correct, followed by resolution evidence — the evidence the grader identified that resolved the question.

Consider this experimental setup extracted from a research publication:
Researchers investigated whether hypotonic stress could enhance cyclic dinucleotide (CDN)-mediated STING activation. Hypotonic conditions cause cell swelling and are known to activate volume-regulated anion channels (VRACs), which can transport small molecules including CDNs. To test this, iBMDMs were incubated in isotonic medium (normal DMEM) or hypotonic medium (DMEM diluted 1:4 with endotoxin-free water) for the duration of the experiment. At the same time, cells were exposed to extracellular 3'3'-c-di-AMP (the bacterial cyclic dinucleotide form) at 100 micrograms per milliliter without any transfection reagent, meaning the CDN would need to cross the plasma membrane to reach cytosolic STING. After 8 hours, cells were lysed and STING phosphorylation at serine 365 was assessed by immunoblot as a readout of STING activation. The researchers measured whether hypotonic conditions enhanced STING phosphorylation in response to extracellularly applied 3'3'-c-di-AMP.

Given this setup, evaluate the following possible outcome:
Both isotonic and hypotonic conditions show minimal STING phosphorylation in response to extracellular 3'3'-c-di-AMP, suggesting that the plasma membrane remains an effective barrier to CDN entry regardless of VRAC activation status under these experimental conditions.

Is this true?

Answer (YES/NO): NO